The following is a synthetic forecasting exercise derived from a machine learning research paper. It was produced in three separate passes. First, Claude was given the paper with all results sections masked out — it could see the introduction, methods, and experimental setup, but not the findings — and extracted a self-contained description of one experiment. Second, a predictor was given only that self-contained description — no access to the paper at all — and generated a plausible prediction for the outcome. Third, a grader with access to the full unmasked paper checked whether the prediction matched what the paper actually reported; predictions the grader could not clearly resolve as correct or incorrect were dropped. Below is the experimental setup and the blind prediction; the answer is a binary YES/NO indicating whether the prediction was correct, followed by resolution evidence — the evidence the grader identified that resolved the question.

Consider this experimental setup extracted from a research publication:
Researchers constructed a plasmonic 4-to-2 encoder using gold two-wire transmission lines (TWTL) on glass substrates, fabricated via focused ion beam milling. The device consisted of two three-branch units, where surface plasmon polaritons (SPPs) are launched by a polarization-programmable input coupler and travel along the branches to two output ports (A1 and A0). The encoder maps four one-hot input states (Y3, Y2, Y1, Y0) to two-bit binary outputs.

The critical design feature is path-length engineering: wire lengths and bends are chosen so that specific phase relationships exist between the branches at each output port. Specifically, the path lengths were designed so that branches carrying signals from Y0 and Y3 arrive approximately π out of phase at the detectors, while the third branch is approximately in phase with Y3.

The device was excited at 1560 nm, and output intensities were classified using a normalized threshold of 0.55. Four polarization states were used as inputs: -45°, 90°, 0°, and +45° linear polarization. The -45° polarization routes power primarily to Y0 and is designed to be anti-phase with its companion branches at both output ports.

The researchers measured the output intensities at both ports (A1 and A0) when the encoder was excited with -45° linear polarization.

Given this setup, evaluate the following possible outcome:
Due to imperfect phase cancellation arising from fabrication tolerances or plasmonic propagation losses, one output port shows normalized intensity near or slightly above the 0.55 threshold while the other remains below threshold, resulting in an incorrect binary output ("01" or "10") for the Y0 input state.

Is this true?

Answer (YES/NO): NO